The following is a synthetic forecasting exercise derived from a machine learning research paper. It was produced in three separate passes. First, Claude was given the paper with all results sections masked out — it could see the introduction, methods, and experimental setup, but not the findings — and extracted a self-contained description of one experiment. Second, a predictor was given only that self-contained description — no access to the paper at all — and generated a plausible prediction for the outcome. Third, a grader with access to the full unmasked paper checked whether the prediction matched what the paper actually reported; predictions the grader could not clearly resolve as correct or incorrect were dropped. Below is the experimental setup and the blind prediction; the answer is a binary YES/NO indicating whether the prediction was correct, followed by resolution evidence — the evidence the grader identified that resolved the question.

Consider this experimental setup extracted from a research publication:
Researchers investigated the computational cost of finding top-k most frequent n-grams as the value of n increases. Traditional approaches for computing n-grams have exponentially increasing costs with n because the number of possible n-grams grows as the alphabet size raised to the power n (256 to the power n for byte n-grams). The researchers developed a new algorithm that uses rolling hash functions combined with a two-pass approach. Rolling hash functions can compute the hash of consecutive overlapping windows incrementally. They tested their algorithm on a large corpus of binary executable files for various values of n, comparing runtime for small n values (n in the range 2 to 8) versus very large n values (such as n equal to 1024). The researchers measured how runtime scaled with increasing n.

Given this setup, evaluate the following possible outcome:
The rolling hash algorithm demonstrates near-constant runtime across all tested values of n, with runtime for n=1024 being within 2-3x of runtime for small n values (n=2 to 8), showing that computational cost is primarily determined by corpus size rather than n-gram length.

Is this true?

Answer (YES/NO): NO